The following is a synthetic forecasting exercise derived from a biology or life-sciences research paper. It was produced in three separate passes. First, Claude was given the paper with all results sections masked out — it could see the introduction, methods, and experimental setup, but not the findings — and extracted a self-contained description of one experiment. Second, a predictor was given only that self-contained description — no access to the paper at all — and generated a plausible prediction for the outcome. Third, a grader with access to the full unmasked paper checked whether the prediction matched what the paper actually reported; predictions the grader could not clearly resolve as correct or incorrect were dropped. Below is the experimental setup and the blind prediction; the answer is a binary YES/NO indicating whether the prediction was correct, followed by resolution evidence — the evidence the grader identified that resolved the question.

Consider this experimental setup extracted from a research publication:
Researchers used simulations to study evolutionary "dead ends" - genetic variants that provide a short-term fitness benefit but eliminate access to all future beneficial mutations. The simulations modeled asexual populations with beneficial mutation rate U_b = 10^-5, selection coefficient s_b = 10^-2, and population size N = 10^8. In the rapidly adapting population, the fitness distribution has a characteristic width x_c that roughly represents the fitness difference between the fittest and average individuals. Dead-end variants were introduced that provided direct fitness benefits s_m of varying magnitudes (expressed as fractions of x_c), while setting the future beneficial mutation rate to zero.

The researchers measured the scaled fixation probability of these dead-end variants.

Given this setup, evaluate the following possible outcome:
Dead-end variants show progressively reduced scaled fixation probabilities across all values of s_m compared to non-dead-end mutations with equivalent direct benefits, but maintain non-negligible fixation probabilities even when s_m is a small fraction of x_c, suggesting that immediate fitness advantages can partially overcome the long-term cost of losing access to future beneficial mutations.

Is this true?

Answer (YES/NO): NO